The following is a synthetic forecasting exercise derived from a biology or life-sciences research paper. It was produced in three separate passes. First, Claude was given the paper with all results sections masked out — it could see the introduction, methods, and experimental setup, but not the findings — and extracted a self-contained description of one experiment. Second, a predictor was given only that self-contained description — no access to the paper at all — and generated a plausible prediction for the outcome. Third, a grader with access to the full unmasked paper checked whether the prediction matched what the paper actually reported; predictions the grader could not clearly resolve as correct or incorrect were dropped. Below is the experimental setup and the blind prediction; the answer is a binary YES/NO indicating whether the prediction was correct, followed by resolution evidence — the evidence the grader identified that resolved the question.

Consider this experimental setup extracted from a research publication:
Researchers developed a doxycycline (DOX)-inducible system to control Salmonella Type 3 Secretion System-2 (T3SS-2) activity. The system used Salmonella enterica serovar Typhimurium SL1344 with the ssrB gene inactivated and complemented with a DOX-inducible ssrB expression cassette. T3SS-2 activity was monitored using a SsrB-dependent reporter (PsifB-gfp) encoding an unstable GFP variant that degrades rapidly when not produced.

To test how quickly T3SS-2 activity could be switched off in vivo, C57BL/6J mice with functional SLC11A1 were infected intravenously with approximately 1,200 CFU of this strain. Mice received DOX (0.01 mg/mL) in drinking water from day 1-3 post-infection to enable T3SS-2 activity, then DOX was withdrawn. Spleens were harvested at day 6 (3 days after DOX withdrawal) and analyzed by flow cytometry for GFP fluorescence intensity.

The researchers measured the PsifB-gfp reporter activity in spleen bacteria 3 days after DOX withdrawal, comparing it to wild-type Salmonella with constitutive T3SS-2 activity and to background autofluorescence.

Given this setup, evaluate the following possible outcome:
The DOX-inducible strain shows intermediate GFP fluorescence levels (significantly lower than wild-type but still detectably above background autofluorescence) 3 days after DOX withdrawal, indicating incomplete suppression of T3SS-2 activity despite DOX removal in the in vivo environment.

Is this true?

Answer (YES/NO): NO